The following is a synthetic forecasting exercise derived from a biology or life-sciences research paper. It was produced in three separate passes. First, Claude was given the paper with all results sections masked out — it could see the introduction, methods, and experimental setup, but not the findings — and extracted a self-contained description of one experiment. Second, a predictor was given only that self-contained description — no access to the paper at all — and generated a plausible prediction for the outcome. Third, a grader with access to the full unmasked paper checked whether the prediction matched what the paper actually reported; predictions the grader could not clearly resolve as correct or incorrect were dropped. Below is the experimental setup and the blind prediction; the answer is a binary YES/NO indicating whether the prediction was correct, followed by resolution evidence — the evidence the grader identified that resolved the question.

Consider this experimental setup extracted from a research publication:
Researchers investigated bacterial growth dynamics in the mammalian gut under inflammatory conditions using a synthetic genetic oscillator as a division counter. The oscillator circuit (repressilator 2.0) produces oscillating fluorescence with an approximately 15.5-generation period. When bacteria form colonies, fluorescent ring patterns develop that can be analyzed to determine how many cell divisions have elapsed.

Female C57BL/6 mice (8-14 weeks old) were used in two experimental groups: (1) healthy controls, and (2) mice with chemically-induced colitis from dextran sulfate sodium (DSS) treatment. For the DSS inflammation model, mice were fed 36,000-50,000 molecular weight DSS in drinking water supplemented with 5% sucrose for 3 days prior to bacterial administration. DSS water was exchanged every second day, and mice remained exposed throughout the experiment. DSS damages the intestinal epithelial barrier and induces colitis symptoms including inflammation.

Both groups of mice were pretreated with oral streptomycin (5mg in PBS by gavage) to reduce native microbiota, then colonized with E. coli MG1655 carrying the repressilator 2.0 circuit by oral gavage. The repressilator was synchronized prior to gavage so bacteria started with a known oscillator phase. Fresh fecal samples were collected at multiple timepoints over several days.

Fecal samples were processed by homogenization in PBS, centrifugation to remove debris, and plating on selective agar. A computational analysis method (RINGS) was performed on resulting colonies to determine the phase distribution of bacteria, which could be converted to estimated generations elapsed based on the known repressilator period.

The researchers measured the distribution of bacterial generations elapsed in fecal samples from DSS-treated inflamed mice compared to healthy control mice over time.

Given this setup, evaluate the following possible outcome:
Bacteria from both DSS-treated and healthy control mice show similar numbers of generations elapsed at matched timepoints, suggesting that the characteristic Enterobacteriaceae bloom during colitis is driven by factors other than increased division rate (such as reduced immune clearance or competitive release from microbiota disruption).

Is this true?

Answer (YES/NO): NO